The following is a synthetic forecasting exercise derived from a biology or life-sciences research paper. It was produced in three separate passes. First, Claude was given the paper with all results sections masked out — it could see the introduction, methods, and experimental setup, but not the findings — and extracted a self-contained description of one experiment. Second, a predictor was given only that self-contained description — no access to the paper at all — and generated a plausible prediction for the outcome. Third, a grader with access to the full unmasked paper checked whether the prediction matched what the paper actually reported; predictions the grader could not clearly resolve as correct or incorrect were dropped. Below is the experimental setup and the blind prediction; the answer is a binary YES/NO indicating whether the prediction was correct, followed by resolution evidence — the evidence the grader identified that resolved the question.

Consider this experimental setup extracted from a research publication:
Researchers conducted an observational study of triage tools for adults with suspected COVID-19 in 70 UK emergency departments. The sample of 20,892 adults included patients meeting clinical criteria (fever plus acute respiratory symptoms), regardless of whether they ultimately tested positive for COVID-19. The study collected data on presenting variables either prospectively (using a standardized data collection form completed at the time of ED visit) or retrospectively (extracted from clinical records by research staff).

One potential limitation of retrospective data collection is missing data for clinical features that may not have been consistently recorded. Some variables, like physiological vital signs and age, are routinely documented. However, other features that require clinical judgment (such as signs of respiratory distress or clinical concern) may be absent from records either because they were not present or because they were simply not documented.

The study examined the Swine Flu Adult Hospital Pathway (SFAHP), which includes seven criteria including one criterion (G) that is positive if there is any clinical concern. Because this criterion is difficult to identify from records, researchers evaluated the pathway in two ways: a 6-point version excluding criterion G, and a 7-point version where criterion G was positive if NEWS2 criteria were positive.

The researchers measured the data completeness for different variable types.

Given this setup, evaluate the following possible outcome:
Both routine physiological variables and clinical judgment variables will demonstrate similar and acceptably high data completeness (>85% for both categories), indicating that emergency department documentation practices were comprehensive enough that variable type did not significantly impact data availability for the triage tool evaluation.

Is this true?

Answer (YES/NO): NO